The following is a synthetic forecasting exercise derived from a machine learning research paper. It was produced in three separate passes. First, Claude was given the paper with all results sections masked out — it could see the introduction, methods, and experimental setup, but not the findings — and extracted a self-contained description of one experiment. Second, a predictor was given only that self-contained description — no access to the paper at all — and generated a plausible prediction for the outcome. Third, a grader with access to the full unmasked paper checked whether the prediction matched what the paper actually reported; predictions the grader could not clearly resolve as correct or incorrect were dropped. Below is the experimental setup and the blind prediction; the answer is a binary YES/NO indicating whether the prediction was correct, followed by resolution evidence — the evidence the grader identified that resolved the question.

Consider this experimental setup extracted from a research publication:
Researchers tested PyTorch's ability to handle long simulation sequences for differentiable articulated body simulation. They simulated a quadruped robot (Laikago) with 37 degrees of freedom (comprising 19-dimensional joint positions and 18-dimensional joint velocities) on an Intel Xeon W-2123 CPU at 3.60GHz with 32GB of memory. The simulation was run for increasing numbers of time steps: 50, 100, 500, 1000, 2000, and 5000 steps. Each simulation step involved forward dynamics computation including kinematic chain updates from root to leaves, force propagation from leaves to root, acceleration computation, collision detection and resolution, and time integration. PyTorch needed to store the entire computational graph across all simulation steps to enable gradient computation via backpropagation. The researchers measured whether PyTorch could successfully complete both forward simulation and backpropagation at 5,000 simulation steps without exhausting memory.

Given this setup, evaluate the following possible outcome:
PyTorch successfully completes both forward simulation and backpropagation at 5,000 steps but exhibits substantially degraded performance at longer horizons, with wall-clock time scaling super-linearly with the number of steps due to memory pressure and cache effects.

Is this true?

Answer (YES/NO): NO